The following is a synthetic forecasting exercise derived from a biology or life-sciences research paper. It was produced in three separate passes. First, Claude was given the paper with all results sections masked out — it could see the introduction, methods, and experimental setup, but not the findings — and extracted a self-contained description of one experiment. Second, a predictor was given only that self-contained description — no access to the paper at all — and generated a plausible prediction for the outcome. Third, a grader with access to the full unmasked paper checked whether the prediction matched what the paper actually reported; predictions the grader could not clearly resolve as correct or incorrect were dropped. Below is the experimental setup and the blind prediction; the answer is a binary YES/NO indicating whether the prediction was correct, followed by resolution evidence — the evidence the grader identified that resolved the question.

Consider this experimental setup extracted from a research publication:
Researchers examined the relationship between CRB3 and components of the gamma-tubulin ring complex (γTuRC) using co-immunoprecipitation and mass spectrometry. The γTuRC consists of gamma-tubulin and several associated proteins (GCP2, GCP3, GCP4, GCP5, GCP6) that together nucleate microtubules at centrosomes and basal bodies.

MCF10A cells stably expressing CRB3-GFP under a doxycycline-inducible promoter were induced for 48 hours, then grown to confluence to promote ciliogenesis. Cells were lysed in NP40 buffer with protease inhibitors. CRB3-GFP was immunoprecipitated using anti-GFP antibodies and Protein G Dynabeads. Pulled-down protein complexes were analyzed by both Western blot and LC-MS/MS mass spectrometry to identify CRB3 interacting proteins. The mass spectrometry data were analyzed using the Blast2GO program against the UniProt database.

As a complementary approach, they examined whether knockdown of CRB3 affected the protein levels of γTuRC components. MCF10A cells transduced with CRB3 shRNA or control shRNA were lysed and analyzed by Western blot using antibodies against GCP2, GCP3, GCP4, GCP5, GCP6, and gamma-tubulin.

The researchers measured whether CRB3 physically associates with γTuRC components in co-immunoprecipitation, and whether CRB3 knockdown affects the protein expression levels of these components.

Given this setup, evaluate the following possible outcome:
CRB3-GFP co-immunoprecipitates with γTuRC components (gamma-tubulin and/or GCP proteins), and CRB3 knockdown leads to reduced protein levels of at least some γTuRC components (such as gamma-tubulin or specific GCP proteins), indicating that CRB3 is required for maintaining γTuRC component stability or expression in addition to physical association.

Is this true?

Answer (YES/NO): NO